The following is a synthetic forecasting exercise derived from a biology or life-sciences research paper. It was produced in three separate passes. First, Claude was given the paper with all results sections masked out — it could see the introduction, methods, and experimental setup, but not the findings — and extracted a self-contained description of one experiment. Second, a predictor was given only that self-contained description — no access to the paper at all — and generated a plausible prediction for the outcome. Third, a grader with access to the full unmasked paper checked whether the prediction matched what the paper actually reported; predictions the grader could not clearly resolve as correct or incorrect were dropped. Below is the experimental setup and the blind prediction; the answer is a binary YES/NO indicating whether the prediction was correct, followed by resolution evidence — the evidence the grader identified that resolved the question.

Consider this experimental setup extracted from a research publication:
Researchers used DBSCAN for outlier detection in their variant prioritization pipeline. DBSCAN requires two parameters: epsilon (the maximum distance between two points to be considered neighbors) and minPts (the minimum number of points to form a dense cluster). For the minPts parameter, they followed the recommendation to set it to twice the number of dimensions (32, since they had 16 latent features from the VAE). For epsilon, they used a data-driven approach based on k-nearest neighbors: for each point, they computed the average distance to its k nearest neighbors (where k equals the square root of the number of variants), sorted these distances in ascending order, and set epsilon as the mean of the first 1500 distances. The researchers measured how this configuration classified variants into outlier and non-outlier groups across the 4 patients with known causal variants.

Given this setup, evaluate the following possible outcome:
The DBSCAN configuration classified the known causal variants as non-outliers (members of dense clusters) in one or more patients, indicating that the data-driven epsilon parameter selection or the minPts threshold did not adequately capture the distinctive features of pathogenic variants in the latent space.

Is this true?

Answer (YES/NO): NO